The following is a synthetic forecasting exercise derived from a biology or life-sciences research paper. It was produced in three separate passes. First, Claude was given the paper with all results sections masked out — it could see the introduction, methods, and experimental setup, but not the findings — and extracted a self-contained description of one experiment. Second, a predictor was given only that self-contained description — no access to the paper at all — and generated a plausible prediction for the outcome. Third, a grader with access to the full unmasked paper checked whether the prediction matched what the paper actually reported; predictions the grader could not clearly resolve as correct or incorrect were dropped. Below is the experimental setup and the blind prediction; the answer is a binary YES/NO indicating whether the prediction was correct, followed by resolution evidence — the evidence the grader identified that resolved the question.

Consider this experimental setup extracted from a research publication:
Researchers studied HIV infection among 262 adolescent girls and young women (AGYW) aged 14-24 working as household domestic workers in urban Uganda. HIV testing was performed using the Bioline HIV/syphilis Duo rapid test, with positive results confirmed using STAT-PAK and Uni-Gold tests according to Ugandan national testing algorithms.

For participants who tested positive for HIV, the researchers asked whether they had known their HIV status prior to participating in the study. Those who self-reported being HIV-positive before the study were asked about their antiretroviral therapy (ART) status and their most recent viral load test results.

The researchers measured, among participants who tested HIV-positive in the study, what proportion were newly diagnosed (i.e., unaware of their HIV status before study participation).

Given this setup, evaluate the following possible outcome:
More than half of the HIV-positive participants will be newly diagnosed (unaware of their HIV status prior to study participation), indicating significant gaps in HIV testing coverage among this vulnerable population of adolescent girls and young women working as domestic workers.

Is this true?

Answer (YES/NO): NO